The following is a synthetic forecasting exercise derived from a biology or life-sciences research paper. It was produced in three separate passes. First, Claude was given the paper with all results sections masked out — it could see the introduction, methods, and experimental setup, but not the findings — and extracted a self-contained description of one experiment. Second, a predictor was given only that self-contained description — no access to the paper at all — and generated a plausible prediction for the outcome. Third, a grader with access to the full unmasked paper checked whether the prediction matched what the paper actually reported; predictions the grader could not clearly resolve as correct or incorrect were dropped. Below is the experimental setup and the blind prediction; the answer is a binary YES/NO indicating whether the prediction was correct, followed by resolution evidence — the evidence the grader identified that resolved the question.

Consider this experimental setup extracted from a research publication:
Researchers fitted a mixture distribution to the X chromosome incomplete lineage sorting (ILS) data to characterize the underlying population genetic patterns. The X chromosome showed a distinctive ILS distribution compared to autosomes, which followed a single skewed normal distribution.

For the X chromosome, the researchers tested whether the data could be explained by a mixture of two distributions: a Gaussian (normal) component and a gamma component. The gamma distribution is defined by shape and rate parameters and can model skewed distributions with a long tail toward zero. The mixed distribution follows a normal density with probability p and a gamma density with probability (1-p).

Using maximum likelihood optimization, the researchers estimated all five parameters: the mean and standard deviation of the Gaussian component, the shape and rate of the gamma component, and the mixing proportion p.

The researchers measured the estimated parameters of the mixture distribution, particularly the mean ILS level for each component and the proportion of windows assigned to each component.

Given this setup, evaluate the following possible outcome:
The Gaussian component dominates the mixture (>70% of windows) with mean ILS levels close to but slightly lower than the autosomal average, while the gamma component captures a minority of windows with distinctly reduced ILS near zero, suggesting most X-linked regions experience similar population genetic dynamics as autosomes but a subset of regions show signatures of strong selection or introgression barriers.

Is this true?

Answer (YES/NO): NO